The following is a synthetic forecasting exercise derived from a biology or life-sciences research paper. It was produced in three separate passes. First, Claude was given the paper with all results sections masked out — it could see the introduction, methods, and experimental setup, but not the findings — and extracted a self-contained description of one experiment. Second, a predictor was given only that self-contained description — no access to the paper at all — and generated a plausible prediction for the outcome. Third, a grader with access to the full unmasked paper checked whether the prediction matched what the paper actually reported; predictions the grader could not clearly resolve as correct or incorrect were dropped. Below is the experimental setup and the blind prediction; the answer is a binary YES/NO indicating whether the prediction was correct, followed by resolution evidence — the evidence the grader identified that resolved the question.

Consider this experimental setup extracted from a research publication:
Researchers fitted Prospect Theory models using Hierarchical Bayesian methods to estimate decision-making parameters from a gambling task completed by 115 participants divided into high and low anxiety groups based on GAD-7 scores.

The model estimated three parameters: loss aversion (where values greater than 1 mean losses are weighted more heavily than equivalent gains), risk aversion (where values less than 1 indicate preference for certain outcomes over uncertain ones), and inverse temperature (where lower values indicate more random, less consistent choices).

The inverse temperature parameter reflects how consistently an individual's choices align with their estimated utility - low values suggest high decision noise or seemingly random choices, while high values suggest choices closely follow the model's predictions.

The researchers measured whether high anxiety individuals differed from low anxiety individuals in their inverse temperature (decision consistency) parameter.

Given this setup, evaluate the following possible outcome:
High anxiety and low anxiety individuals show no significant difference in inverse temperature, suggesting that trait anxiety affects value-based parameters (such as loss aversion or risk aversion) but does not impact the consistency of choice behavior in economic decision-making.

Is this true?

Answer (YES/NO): NO